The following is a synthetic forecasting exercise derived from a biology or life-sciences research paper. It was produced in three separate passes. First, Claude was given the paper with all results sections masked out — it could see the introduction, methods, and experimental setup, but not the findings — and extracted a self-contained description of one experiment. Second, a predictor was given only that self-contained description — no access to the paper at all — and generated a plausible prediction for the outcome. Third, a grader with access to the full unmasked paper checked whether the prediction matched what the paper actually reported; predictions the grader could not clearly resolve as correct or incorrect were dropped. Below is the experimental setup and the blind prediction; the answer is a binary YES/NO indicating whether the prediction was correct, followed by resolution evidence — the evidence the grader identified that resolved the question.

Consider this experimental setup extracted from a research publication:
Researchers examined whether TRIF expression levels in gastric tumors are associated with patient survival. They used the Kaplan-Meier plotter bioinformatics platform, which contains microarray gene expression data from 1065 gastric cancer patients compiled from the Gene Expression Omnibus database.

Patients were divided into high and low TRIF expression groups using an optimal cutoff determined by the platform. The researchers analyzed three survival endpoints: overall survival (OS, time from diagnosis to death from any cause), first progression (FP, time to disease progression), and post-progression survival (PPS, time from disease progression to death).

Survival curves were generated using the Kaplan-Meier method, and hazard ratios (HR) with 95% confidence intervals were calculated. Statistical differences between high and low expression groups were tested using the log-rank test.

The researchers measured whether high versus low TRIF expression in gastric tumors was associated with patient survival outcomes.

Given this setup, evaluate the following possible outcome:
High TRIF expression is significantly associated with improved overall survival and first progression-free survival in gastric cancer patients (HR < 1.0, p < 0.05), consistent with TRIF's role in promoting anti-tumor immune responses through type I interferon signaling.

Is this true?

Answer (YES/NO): NO